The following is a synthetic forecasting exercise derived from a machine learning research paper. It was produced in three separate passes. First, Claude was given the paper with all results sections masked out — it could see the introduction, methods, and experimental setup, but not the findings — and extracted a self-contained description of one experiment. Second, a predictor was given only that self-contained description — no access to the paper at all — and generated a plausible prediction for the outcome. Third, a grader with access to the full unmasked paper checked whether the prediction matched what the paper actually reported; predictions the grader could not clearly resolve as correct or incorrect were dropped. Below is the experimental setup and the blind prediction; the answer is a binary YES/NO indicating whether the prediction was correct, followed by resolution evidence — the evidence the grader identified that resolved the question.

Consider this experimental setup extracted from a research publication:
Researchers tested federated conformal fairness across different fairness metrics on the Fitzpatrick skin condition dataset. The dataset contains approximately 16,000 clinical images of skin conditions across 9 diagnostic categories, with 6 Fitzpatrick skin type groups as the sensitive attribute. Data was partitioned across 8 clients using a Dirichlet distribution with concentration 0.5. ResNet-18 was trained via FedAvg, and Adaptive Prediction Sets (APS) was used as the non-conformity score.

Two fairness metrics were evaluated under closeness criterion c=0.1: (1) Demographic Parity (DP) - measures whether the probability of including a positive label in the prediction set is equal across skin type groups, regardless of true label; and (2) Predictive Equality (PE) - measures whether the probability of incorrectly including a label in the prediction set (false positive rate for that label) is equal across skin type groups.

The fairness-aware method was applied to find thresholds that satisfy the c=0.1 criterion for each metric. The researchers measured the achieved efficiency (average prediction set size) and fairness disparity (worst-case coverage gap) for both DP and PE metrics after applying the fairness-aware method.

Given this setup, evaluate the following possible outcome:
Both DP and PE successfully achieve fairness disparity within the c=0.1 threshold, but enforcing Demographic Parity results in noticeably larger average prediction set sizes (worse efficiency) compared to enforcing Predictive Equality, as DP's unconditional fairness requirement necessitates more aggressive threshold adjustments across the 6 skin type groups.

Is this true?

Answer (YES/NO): NO